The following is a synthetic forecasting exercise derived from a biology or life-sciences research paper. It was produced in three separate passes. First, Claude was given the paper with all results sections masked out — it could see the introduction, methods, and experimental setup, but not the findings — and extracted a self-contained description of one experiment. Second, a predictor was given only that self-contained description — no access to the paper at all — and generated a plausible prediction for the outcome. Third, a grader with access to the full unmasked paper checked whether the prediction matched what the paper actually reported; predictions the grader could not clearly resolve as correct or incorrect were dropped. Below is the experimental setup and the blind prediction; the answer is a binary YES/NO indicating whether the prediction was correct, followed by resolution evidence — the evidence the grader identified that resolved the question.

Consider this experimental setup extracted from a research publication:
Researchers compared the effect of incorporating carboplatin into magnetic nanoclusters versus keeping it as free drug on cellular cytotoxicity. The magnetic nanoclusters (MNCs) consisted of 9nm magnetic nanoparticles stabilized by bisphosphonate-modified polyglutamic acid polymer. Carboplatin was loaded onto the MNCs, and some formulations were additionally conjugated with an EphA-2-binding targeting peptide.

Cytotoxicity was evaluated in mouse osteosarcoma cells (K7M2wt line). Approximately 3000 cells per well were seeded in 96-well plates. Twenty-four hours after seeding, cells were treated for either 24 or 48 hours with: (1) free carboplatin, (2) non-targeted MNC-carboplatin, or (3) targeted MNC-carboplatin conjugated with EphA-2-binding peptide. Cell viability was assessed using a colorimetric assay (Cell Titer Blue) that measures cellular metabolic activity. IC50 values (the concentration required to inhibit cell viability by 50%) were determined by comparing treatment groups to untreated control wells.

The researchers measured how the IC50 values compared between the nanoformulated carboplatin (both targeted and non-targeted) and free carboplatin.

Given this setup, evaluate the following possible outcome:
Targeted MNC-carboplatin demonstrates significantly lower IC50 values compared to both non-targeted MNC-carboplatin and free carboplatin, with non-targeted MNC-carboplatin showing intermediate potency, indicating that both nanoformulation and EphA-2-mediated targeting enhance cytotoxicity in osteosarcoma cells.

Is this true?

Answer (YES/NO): NO